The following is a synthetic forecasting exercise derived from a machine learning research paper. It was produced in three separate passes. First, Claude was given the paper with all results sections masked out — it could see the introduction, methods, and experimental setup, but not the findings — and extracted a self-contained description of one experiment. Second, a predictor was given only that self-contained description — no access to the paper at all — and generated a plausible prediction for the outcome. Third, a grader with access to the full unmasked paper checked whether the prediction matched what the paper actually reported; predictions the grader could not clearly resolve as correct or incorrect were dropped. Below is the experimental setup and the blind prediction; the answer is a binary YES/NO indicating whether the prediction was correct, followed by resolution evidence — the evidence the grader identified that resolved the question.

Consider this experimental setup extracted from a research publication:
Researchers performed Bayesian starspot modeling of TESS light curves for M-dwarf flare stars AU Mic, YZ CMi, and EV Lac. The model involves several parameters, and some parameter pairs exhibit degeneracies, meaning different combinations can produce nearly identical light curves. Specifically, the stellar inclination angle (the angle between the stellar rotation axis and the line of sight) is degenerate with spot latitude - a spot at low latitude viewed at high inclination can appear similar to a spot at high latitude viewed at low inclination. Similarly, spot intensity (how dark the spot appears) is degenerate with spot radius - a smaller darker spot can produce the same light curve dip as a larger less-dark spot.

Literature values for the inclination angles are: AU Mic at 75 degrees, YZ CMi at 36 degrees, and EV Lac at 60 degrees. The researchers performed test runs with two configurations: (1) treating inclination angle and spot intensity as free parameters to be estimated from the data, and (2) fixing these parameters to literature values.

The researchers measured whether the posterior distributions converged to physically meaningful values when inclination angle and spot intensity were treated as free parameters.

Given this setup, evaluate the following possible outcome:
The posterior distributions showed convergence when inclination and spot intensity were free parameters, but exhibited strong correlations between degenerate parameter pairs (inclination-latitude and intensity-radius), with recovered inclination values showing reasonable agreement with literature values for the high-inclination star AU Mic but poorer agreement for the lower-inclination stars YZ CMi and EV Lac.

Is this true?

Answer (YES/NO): NO